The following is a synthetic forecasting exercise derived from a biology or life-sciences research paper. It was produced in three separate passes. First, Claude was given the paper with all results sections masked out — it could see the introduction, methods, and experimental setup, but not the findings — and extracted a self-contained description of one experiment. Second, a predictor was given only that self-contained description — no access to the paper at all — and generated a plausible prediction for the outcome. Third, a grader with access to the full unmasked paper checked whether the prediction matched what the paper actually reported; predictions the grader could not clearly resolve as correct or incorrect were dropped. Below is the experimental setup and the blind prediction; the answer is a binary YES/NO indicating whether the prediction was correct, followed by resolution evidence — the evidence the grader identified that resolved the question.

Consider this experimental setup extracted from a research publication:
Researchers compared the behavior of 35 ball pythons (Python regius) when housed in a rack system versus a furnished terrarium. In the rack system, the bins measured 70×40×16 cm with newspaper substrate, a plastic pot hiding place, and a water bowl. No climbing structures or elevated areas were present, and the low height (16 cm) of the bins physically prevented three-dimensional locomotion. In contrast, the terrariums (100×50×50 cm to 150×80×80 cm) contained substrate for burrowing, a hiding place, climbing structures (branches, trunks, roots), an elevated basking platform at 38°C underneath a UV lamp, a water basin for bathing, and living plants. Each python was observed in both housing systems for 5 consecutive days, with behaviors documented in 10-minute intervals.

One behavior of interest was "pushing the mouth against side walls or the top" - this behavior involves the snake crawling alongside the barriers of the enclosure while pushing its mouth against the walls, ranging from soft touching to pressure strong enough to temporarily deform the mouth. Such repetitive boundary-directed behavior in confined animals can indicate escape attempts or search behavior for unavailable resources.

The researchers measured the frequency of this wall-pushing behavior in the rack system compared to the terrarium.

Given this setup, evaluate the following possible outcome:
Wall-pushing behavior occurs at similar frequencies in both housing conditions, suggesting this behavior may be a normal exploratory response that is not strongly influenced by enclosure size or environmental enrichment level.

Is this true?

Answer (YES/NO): NO